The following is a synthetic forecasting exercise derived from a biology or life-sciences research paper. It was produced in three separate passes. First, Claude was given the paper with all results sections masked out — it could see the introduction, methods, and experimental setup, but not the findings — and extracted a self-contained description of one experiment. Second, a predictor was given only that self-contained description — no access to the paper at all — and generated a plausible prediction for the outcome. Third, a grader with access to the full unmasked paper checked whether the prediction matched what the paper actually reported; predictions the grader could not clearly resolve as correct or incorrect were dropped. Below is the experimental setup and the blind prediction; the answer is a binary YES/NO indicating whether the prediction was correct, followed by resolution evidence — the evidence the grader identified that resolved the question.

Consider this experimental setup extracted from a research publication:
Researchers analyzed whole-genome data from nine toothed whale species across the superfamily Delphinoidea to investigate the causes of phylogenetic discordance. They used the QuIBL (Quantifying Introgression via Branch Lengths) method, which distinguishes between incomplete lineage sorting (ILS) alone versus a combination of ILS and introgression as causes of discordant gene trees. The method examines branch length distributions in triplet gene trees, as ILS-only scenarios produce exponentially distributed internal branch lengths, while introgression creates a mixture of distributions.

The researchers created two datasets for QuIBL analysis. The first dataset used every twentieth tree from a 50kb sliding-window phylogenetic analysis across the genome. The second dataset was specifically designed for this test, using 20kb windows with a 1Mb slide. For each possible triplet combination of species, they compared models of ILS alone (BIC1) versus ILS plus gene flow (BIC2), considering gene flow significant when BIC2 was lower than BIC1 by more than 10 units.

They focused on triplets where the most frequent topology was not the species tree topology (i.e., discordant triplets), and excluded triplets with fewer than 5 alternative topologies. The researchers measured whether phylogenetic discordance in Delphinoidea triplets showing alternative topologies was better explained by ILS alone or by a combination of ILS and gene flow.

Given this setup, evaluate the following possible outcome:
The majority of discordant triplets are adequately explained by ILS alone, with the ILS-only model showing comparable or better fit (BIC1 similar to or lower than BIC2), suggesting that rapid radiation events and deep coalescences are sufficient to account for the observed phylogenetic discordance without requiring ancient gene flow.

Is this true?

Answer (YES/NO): NO